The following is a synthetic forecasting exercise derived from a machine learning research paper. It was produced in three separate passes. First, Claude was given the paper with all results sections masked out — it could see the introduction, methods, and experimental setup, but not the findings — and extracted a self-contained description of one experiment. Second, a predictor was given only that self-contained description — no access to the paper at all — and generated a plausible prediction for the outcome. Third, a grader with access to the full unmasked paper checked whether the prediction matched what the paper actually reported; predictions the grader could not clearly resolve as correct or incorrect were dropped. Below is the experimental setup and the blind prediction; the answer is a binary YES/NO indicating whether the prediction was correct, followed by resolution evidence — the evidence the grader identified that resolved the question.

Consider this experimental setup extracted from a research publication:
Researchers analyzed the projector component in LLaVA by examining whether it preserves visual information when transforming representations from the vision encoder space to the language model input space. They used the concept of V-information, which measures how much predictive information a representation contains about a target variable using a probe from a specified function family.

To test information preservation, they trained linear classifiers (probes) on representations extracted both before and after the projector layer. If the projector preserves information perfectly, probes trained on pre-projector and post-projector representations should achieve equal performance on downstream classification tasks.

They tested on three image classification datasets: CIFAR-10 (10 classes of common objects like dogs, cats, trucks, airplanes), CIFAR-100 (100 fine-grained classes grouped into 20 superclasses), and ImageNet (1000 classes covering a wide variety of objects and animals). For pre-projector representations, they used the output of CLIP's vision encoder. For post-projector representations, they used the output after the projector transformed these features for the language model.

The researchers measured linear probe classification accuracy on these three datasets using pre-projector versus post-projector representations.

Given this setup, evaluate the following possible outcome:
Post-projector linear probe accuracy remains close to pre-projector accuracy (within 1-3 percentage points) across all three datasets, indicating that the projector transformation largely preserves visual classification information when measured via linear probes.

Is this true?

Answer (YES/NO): YES